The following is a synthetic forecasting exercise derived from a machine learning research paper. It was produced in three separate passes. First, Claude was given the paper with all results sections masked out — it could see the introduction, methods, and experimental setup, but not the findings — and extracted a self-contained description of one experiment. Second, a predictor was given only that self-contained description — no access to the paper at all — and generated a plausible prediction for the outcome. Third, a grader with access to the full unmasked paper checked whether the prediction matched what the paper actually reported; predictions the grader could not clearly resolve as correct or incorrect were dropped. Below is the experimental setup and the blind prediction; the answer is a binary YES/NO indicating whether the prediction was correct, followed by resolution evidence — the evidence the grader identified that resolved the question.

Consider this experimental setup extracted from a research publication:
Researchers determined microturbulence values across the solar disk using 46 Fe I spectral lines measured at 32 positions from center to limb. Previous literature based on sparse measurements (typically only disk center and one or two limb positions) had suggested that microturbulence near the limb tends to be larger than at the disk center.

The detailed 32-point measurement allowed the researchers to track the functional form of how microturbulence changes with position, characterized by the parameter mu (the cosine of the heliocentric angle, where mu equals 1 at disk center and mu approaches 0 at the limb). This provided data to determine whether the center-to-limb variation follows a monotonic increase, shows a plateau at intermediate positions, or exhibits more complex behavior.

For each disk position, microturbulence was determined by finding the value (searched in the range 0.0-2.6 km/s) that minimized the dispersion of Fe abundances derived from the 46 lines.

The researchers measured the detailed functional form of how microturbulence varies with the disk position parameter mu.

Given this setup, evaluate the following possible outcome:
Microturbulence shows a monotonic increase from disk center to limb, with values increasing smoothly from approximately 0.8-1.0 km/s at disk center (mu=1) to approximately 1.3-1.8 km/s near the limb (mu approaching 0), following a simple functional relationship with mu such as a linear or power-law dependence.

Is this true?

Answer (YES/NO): NO